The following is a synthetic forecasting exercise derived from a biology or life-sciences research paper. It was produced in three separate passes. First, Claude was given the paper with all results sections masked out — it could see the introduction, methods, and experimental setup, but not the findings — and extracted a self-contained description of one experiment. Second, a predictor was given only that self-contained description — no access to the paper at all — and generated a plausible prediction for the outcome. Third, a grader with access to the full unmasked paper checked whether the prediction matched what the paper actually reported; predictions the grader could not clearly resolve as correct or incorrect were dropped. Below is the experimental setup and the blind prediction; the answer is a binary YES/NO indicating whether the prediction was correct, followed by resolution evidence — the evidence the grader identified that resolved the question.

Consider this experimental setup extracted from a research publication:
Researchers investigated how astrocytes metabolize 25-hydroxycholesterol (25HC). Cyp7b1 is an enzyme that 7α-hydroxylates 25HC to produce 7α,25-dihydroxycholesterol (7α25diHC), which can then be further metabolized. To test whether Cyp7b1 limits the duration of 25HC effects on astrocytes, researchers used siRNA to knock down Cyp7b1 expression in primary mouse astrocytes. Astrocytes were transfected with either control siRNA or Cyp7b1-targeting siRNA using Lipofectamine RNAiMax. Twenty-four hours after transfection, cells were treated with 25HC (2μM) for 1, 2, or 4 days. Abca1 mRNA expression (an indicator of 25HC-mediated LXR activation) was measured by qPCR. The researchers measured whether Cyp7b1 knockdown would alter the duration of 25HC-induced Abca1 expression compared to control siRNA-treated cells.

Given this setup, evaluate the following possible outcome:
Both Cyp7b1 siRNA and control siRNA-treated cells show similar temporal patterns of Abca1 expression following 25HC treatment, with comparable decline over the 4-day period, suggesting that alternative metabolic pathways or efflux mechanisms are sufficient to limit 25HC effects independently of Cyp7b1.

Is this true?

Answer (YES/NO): NO